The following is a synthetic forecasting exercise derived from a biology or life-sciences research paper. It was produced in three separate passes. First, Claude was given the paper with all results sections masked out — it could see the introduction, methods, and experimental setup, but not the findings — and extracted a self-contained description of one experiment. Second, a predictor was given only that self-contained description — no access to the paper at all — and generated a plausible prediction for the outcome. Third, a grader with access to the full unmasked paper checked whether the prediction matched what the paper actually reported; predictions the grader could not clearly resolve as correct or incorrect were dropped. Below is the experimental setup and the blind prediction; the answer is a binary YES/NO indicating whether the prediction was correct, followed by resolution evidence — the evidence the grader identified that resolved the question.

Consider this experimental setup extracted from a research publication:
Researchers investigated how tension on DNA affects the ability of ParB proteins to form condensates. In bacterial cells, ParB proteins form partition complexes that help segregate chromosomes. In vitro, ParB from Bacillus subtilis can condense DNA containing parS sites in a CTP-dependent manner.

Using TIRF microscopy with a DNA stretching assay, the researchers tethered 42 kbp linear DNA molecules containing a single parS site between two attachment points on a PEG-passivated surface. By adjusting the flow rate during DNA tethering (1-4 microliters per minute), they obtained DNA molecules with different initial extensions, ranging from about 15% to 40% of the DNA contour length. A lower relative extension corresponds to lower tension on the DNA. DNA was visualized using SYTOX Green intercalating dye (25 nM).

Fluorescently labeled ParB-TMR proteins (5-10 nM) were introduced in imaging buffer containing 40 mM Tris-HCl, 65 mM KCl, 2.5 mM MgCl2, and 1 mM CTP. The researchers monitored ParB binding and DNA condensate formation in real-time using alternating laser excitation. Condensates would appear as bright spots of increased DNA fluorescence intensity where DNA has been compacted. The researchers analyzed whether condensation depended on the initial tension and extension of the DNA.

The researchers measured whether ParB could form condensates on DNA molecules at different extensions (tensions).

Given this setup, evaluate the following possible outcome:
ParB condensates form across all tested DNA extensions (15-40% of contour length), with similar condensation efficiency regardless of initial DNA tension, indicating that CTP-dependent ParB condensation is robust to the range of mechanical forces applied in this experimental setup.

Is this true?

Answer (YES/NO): NO